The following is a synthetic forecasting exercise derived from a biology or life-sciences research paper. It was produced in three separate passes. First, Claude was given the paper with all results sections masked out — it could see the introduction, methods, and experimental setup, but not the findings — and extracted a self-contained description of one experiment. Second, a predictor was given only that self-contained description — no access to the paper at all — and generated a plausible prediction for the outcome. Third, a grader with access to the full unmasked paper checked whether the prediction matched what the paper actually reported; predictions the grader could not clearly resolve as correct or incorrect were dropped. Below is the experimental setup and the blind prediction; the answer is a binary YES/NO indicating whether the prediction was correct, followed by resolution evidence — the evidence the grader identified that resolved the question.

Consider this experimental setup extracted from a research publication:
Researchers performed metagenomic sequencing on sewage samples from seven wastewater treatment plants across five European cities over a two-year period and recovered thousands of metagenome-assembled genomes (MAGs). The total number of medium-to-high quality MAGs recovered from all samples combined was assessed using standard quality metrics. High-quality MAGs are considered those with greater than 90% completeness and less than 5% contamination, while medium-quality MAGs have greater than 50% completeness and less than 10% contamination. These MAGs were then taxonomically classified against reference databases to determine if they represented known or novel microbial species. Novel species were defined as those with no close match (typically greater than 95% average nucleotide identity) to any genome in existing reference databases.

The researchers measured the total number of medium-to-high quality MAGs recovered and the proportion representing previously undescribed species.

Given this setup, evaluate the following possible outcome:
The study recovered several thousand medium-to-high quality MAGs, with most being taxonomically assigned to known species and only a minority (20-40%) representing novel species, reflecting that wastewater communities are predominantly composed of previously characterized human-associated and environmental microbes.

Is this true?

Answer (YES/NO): NO